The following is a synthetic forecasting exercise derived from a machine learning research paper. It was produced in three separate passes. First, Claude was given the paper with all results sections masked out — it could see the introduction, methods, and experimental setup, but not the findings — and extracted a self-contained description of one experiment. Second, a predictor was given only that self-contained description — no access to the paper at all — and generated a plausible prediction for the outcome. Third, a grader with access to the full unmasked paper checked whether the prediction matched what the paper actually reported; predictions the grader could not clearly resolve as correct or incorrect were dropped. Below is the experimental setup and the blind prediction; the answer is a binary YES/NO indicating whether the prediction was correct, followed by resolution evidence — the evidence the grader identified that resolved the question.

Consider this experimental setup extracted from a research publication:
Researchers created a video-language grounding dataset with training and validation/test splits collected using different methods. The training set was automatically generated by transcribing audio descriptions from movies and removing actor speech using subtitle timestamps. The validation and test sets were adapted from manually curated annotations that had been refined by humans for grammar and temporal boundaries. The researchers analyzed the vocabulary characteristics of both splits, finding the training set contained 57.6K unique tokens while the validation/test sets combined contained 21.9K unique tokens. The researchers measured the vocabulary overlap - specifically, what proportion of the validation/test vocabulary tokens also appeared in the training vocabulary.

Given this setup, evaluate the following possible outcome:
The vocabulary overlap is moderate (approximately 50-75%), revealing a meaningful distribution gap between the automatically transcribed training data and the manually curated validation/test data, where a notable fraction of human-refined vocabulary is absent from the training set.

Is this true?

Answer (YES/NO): NO